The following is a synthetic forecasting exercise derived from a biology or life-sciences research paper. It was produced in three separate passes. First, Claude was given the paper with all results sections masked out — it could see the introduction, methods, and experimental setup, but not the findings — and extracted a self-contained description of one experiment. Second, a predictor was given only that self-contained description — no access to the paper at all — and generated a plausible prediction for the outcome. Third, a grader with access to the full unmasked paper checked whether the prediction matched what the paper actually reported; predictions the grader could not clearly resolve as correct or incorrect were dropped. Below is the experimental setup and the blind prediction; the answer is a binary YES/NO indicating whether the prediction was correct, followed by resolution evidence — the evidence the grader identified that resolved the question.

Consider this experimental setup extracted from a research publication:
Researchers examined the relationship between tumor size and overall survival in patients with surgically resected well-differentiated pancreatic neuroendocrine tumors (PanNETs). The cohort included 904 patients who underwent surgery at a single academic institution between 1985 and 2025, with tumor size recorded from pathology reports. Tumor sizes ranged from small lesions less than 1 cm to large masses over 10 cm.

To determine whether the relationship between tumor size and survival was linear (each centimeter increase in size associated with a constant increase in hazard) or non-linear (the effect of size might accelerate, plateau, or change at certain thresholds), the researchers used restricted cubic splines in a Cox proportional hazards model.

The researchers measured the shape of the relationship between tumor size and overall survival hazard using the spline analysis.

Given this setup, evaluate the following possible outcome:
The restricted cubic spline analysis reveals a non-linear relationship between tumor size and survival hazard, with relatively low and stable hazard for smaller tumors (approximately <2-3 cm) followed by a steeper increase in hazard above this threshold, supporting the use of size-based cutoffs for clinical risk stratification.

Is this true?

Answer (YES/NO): NO